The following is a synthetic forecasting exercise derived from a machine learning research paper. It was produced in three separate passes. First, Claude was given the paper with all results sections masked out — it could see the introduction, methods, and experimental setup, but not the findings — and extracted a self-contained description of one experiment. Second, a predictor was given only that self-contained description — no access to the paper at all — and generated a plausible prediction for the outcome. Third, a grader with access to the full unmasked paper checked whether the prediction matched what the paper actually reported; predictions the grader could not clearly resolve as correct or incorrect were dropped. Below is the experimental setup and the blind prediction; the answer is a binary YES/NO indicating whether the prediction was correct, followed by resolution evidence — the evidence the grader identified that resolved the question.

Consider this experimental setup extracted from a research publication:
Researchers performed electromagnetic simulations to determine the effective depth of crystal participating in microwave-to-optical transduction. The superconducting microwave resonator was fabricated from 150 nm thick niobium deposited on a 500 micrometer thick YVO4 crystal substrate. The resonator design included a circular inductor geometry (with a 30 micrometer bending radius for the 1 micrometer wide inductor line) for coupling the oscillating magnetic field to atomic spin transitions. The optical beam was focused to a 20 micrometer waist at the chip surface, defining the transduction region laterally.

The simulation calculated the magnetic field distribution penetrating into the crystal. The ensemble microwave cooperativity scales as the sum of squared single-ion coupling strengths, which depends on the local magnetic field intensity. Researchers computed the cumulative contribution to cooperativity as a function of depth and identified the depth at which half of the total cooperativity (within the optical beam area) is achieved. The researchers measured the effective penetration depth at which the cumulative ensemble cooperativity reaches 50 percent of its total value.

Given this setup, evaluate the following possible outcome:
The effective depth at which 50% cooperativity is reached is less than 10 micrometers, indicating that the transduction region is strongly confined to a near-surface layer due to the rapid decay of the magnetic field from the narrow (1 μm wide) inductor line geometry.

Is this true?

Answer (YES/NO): YES